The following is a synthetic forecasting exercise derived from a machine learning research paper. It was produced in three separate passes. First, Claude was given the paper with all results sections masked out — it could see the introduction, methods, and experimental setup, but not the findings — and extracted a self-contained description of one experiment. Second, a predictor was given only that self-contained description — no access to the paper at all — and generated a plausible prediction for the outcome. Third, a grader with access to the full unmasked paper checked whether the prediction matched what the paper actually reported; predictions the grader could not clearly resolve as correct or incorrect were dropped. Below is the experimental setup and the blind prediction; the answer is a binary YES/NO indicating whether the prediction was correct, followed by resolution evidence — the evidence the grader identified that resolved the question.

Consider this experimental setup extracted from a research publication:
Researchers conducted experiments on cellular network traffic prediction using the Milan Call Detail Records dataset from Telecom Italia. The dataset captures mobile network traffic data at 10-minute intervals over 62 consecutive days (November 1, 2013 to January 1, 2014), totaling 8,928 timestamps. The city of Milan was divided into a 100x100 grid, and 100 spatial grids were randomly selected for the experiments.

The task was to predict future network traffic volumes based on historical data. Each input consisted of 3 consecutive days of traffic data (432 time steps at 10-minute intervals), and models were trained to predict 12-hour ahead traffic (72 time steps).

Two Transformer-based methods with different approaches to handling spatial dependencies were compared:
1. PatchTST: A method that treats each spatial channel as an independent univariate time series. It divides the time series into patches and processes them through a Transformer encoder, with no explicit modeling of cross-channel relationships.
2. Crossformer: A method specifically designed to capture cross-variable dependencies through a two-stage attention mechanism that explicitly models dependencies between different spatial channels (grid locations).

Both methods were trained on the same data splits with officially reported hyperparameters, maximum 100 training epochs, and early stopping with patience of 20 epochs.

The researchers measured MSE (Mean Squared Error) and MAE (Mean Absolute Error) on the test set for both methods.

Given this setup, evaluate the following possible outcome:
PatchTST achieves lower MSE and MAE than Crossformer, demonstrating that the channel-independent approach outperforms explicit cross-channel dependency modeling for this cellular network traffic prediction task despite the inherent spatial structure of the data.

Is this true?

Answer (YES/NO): YES